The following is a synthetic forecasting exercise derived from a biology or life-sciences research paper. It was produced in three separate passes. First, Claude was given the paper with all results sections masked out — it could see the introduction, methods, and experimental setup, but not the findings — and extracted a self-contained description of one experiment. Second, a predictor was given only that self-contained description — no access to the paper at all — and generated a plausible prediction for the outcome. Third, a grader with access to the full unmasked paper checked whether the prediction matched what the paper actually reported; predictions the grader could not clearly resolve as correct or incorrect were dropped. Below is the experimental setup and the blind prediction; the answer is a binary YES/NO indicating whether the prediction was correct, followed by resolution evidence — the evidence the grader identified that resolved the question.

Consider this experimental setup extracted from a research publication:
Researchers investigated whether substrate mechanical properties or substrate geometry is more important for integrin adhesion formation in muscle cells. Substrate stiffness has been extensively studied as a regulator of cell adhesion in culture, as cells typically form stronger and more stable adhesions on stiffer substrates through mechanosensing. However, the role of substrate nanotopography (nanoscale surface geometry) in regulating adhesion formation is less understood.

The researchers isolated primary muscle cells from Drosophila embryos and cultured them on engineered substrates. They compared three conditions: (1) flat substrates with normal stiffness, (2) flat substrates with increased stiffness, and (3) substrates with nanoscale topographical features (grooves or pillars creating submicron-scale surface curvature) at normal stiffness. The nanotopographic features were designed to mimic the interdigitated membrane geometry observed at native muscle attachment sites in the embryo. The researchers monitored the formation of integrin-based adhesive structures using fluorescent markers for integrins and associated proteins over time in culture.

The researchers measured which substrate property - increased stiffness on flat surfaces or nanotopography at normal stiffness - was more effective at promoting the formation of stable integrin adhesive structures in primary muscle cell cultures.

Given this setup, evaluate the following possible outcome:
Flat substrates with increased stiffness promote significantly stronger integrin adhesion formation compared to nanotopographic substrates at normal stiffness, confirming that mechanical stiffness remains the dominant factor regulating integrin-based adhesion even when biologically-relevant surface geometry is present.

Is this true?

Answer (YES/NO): NO